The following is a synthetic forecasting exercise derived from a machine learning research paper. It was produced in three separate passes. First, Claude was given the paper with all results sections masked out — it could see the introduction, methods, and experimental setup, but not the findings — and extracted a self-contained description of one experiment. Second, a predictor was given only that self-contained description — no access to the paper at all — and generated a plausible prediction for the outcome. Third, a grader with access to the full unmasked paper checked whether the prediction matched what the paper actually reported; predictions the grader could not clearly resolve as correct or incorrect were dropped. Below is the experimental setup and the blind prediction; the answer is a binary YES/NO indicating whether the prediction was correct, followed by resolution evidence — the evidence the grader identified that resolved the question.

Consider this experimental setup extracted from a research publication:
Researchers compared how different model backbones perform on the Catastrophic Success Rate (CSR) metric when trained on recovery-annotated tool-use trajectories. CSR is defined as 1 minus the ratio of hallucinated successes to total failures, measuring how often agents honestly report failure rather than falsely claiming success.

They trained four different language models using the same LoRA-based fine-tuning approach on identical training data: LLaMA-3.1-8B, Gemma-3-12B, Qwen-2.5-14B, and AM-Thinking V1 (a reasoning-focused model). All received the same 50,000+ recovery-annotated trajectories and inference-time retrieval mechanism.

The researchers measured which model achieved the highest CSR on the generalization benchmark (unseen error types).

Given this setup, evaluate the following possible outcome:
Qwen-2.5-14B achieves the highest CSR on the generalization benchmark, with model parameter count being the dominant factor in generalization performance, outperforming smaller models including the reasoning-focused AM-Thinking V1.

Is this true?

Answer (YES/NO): NO